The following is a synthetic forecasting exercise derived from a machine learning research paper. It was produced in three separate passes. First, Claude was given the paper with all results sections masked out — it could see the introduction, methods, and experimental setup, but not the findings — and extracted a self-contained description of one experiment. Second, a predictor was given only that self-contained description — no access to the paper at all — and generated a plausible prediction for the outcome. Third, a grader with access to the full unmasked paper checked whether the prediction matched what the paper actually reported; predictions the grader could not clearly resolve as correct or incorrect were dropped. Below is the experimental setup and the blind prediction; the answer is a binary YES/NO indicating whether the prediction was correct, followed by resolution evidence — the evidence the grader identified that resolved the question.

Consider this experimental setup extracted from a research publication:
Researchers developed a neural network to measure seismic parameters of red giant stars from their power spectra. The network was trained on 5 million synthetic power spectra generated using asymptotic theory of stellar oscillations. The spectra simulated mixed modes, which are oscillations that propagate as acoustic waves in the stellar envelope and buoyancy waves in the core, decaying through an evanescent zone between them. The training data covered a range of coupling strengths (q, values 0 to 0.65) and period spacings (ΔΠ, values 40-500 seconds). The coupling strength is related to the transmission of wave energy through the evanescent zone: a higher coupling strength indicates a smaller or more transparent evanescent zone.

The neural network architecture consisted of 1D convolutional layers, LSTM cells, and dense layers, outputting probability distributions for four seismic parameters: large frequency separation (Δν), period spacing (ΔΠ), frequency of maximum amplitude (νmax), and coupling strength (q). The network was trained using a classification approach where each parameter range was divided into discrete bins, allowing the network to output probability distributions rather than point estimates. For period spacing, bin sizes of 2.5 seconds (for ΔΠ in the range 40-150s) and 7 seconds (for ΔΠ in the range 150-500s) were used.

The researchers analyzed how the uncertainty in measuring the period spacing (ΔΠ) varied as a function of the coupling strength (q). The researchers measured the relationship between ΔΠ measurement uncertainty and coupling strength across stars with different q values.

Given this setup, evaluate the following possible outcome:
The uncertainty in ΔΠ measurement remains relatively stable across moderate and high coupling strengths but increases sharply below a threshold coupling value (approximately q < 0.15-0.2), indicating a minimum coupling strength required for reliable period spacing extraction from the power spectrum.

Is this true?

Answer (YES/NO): NO